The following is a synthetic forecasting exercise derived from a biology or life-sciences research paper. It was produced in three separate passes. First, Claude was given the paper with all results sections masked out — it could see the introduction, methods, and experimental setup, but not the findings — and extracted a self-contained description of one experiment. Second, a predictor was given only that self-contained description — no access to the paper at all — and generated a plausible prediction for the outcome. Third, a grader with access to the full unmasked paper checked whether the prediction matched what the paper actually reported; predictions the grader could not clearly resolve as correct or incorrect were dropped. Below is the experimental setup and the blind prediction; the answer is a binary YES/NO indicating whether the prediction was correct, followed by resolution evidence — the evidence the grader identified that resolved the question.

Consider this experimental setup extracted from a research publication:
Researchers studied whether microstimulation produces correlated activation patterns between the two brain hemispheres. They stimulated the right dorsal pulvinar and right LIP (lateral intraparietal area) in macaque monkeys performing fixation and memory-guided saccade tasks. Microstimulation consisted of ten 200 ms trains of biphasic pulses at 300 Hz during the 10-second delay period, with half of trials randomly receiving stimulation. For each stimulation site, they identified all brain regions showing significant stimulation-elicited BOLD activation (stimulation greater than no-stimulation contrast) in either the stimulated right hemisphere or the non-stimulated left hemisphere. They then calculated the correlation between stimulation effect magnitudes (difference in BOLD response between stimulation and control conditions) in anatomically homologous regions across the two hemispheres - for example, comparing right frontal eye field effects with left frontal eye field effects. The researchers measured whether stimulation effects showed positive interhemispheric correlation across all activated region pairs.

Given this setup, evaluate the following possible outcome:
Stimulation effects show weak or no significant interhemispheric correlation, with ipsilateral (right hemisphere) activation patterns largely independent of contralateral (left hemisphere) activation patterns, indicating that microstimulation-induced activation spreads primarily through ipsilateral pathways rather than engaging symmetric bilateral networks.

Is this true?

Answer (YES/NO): NO